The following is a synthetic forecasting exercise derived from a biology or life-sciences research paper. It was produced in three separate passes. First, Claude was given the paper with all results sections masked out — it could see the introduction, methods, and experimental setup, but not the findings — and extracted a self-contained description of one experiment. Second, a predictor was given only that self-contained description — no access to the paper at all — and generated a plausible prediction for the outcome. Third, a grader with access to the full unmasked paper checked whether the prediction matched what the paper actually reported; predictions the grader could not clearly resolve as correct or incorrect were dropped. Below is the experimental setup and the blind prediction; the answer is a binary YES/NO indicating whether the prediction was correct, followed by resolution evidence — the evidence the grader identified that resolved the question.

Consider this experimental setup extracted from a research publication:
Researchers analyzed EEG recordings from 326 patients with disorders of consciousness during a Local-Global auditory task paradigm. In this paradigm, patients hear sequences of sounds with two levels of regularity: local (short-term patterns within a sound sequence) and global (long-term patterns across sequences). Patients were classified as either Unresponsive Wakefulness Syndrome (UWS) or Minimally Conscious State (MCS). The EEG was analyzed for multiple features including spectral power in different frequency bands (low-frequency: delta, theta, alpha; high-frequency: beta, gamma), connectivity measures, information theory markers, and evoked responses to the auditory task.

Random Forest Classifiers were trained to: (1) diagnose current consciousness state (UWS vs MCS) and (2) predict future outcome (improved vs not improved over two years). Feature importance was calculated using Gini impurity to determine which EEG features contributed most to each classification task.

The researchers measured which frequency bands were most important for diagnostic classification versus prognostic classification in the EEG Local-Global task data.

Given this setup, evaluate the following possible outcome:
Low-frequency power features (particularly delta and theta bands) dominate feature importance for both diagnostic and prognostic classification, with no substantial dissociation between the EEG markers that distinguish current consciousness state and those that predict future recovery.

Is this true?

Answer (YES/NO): NO